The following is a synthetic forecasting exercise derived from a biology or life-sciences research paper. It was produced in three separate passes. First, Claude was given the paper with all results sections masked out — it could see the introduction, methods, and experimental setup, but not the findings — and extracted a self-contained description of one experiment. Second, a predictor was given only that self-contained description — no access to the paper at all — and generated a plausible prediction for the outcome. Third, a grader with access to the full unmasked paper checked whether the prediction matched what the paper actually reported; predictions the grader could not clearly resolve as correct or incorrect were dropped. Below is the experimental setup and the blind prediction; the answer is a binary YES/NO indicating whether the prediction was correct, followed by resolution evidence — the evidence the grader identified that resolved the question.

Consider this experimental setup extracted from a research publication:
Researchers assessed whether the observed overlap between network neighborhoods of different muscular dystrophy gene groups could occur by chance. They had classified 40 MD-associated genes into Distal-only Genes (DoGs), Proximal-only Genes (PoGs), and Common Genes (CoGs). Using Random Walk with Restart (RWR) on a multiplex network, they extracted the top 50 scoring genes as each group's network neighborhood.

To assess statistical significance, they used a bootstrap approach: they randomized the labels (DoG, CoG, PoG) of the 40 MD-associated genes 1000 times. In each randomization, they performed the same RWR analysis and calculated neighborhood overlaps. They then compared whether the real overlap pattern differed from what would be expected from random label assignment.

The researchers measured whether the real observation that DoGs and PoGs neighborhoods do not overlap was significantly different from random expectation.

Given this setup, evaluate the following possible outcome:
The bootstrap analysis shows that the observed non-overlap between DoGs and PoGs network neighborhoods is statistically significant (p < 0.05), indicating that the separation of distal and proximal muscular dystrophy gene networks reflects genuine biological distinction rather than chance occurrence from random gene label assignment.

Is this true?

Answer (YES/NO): YES